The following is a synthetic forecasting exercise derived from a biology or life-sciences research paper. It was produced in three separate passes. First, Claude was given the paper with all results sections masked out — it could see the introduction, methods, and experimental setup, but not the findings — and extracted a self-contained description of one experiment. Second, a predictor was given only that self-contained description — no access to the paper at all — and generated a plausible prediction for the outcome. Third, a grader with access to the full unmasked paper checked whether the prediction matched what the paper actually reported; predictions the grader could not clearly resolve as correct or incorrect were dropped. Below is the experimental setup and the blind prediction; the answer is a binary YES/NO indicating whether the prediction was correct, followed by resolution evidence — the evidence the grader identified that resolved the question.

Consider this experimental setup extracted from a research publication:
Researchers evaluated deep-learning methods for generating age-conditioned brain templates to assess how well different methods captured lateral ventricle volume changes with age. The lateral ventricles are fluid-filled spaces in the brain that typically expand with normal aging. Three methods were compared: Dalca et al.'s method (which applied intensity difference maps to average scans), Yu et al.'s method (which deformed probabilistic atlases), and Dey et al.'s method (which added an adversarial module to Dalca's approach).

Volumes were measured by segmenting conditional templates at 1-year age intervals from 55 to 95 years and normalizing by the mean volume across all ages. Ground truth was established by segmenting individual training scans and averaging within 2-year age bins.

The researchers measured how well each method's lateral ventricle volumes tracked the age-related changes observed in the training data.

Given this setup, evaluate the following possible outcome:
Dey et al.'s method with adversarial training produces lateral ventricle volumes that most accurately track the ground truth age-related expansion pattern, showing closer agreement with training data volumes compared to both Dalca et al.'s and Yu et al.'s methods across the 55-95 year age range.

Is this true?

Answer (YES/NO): NO